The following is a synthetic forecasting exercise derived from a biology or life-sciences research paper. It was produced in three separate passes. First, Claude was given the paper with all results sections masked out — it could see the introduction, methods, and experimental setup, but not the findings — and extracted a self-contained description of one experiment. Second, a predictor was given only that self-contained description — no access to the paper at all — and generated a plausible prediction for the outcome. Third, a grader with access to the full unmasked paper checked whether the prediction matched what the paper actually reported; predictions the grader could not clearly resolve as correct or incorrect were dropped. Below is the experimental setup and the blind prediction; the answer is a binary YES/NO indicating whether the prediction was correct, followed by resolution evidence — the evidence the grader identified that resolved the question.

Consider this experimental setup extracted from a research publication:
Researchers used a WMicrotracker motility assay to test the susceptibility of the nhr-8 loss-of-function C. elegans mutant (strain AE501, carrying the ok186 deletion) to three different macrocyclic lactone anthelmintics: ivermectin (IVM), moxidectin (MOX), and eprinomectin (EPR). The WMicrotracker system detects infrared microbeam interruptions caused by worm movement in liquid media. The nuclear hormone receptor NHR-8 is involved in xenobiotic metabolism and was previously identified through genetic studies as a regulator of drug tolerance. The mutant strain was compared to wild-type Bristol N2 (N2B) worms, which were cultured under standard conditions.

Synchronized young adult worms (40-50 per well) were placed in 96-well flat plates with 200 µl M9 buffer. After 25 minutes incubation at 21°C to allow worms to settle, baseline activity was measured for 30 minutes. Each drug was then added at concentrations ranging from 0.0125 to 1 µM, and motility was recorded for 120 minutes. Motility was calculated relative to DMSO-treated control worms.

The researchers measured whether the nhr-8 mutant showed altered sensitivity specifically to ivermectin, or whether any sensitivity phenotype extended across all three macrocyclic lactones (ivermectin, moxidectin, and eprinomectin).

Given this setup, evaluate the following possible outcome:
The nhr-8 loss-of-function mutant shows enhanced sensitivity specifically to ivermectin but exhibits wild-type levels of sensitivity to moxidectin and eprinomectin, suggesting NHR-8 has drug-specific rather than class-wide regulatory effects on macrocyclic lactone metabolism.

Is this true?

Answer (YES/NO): NO